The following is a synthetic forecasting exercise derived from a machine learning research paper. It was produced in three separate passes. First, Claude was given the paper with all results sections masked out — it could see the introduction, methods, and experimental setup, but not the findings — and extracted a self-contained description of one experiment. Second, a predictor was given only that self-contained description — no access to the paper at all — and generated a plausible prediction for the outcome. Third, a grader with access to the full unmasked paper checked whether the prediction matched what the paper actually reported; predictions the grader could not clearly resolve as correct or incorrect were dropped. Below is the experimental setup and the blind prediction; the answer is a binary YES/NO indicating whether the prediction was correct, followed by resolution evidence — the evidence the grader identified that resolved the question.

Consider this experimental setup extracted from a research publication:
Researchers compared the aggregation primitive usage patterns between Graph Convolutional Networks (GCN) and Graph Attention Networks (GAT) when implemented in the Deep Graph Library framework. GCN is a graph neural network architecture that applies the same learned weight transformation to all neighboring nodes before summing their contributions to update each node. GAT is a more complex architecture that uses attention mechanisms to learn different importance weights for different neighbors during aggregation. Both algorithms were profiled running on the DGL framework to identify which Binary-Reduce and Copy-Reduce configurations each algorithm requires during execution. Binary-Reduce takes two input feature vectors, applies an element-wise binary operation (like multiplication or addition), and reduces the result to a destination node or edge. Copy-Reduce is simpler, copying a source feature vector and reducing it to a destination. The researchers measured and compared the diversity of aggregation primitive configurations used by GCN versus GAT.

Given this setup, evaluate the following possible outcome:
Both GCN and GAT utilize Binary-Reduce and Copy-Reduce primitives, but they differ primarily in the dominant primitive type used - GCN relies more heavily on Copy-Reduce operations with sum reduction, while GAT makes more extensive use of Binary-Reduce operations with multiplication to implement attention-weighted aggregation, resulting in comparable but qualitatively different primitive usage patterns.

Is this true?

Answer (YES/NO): NO